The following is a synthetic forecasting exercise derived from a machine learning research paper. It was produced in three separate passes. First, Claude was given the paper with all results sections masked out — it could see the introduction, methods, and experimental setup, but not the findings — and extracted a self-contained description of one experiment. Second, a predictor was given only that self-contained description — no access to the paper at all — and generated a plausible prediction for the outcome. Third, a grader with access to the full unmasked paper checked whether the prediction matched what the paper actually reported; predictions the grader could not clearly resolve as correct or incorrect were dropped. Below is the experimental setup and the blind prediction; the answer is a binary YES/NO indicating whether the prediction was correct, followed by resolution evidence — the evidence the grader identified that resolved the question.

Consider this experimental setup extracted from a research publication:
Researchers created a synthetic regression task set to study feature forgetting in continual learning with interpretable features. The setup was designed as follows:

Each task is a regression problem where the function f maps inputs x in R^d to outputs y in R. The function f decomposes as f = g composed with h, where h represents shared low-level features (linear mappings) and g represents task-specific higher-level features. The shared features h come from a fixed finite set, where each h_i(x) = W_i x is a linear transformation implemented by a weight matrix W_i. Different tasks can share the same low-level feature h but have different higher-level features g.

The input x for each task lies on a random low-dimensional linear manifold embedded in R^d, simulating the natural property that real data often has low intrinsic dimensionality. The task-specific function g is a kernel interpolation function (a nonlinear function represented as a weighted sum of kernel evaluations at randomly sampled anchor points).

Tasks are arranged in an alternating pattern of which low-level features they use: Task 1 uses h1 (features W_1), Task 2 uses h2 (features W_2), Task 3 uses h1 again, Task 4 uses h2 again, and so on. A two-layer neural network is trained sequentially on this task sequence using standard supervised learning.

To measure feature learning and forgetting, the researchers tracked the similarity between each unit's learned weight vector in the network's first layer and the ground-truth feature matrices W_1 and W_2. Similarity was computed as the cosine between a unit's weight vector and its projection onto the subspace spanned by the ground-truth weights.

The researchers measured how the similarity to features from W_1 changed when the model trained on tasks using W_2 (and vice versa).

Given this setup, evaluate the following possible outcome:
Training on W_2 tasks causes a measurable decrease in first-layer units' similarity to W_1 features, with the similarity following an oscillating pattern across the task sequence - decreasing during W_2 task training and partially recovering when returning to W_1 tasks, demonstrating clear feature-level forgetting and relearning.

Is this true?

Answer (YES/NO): YES